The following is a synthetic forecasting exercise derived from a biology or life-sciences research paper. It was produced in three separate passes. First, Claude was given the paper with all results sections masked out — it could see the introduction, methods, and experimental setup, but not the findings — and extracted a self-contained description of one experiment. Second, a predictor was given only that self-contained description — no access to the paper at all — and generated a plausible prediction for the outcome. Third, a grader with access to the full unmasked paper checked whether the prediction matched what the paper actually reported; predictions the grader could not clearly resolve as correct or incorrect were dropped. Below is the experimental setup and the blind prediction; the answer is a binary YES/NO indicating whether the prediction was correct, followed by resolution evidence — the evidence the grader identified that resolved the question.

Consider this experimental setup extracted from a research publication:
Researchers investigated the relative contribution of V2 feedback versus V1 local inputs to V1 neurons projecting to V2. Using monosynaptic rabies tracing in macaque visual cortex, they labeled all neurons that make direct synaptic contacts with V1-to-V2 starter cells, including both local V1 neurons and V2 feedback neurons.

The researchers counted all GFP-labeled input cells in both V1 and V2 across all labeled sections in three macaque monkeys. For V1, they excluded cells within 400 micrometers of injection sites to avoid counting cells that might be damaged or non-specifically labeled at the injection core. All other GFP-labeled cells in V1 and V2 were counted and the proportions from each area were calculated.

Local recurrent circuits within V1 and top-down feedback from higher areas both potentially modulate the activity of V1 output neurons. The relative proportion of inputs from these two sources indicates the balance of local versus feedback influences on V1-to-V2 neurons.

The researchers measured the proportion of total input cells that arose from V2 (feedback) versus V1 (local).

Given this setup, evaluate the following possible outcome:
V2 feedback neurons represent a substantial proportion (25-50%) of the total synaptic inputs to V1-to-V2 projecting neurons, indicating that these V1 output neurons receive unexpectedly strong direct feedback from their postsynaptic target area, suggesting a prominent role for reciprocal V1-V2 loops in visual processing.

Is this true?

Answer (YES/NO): NO